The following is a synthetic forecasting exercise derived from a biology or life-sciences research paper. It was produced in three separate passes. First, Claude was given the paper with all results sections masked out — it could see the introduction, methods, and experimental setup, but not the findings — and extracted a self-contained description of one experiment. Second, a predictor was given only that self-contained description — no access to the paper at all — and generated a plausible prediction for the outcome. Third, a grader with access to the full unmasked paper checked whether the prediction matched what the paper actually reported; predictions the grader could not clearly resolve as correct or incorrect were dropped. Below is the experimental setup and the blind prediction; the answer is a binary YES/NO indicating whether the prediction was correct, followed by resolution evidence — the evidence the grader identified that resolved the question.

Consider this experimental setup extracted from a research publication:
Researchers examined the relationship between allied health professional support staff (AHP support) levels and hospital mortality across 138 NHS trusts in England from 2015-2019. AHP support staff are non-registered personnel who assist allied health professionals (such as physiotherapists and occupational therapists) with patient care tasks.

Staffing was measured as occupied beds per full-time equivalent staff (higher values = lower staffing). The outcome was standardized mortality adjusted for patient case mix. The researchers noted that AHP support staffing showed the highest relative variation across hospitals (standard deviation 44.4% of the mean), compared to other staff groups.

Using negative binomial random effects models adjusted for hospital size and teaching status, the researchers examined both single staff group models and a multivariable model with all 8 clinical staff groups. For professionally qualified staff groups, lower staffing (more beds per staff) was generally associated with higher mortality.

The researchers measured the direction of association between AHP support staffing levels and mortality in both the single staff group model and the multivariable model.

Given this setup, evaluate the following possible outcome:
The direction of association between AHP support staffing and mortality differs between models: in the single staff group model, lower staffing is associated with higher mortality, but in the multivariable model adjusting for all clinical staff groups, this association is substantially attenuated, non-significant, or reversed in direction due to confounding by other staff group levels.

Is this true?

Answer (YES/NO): NO